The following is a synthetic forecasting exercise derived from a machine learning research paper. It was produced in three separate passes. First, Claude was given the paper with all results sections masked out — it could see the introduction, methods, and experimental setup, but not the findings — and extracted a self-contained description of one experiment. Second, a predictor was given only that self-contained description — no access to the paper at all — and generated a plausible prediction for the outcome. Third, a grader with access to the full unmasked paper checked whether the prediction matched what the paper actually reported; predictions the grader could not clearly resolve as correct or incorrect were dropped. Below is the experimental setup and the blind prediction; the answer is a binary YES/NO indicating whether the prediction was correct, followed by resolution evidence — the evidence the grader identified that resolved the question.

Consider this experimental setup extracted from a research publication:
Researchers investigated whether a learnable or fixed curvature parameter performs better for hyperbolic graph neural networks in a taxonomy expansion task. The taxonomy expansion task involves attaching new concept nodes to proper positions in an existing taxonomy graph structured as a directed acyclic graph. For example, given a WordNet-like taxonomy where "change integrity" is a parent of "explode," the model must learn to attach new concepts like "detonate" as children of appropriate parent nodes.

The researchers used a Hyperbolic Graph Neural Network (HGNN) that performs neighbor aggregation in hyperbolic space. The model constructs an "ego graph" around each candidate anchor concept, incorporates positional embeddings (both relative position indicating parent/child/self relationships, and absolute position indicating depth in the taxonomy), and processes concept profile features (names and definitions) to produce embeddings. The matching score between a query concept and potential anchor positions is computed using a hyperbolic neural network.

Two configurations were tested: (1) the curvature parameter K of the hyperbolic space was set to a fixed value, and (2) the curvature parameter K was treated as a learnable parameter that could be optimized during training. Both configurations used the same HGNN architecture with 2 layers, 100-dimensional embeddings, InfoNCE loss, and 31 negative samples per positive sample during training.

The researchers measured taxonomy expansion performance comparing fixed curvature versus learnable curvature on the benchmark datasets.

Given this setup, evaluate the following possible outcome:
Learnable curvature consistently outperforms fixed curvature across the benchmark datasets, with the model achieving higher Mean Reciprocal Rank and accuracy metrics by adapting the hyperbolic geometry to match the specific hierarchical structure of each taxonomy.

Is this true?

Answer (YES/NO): YES